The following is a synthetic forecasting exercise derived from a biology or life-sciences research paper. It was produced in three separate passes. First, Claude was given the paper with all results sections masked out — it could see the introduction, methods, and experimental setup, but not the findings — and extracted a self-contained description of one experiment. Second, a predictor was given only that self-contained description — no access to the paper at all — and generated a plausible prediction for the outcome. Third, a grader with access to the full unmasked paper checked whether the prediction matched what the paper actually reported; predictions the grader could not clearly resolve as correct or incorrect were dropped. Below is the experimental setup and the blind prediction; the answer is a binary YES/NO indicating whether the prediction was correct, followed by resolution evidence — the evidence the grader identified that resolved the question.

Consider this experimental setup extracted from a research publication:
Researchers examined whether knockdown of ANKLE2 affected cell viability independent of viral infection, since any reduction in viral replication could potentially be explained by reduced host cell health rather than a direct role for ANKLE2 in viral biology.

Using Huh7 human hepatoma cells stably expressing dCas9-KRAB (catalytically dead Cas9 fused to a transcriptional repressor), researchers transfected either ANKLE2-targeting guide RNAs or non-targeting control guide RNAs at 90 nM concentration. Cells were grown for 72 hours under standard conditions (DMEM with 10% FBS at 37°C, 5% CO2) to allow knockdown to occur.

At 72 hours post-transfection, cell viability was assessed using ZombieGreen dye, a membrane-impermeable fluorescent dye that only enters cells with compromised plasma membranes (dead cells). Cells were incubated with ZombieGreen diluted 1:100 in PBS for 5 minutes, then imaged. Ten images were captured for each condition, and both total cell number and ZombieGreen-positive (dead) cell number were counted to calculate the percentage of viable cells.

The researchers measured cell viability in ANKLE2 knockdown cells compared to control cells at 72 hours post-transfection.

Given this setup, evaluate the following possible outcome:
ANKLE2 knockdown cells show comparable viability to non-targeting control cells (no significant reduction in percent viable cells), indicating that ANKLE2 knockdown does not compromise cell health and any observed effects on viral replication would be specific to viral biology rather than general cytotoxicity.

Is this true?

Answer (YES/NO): YES